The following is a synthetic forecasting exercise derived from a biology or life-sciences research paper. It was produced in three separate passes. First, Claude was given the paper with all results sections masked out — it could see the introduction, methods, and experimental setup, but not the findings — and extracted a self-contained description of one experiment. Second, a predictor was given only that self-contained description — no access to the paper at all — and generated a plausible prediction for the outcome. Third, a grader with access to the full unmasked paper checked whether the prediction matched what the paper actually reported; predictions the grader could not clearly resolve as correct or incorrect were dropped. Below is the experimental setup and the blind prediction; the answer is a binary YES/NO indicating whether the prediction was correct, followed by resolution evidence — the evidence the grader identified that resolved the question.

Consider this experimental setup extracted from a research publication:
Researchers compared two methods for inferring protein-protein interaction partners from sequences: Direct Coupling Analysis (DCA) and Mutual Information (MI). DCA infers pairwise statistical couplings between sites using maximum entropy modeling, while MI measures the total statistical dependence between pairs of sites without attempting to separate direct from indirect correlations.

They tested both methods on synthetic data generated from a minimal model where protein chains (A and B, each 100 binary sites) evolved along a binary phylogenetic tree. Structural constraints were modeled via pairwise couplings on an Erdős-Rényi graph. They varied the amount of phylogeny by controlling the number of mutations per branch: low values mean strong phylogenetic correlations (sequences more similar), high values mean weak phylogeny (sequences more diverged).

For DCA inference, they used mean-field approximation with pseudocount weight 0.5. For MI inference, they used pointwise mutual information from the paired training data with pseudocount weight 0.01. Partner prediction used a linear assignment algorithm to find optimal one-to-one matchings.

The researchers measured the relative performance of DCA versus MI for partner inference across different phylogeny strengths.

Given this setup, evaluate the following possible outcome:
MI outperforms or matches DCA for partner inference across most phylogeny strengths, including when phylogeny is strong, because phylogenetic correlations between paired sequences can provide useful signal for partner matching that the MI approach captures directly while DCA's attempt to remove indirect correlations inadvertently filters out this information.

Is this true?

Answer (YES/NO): NO